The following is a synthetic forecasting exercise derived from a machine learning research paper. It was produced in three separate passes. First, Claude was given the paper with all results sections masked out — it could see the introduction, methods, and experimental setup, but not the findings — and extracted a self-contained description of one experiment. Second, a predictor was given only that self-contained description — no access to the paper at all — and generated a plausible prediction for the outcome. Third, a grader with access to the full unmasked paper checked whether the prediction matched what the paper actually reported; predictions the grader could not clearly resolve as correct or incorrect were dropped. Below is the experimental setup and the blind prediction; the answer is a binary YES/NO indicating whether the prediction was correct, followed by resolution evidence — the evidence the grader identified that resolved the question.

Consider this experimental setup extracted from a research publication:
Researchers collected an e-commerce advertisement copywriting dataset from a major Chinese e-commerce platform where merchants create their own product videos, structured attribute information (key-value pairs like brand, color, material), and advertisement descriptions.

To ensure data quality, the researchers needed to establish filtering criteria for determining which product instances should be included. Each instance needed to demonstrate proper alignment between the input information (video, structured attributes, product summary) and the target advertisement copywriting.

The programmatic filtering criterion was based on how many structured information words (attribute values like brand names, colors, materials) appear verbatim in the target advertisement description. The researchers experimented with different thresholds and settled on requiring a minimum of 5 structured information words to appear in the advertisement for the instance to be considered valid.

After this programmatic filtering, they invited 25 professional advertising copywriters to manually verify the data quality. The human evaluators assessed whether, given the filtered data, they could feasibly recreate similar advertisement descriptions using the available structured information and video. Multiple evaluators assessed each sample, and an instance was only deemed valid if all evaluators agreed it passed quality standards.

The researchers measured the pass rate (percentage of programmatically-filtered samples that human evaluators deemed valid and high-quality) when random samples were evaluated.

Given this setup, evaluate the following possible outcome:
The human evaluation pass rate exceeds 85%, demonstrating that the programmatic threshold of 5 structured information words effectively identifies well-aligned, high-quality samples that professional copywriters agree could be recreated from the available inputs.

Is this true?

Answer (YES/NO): NO